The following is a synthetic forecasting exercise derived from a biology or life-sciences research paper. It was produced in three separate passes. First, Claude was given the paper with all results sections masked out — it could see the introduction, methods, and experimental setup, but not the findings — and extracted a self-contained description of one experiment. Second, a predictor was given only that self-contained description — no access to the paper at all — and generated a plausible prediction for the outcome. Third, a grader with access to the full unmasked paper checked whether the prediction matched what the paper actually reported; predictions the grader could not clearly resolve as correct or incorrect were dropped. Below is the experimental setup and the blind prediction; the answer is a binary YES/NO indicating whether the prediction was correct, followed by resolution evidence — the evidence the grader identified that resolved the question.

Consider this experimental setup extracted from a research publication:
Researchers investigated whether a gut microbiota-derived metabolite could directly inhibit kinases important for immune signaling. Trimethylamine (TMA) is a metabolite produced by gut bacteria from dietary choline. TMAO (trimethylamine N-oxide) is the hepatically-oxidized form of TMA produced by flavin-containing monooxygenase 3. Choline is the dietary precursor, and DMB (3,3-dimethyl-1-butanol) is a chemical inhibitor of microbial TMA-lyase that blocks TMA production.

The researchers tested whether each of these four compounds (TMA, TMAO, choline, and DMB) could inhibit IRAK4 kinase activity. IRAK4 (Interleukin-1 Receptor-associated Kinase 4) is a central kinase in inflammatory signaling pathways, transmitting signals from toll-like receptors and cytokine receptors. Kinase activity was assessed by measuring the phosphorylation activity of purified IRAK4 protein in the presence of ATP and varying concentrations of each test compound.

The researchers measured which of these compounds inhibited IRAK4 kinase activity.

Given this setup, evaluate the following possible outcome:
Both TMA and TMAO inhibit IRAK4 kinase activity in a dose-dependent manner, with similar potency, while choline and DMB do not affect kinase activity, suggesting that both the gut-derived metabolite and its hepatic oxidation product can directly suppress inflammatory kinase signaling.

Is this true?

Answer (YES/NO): NO